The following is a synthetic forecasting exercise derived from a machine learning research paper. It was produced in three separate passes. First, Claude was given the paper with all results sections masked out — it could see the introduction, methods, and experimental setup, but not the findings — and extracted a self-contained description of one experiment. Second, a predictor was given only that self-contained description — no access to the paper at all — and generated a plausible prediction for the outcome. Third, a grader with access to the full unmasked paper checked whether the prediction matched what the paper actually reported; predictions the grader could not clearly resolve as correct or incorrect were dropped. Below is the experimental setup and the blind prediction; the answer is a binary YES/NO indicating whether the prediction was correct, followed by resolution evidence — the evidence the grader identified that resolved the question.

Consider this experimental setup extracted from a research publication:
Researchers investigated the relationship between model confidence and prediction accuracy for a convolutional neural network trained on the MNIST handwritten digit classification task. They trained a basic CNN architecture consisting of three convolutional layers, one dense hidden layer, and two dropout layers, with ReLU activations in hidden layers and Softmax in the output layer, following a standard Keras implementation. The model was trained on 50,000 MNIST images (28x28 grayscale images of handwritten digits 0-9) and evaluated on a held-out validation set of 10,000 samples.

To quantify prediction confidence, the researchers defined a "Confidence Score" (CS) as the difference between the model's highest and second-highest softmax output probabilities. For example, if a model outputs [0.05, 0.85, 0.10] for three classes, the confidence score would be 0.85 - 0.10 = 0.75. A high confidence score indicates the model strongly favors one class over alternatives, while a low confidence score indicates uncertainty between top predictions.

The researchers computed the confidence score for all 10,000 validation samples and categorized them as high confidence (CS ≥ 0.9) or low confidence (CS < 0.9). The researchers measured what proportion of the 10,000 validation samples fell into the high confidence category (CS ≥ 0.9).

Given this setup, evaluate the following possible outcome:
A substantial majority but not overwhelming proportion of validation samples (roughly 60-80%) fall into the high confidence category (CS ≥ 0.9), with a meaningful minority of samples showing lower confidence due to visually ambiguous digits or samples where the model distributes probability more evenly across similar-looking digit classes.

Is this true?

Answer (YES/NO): NO